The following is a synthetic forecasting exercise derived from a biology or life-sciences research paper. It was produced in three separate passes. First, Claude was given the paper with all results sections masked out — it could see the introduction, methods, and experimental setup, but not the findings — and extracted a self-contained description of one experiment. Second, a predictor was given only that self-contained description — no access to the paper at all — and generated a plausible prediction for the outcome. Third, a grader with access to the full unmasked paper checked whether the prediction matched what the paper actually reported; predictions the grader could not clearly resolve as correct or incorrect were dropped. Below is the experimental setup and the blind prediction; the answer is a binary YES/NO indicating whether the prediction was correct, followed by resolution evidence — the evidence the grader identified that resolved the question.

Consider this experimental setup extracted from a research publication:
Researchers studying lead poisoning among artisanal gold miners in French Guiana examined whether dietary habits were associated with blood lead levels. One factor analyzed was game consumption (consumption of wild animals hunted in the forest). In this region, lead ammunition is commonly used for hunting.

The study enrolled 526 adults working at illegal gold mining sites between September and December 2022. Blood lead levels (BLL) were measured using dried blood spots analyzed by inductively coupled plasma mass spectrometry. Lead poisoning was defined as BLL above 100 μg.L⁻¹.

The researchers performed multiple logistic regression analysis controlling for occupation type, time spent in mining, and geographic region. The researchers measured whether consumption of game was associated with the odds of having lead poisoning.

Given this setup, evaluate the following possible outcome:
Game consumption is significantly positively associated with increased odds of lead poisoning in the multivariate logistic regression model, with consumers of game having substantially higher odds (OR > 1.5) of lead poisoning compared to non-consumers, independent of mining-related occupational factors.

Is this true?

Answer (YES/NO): YES